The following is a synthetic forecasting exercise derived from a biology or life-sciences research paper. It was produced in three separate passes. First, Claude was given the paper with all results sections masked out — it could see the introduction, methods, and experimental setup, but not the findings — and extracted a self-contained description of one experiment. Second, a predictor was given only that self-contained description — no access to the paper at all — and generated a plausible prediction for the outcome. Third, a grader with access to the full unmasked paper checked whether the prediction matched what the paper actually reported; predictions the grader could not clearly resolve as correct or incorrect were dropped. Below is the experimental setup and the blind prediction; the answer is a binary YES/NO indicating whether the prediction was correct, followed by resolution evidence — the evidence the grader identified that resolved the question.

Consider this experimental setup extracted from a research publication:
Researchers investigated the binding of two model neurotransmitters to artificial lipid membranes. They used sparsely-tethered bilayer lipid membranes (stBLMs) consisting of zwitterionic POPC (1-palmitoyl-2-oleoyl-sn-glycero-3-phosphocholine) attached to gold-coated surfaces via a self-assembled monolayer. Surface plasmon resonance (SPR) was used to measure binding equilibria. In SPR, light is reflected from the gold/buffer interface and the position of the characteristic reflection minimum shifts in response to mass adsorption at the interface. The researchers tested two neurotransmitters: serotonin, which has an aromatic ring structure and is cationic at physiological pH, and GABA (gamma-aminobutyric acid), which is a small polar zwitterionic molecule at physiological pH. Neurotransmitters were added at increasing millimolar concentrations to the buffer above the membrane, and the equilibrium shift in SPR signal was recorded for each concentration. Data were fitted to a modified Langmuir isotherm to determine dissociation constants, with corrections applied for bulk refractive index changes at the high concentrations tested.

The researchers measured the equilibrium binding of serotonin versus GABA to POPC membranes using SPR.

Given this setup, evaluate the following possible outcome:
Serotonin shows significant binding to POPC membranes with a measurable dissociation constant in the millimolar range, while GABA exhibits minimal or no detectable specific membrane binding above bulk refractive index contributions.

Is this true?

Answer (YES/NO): YES